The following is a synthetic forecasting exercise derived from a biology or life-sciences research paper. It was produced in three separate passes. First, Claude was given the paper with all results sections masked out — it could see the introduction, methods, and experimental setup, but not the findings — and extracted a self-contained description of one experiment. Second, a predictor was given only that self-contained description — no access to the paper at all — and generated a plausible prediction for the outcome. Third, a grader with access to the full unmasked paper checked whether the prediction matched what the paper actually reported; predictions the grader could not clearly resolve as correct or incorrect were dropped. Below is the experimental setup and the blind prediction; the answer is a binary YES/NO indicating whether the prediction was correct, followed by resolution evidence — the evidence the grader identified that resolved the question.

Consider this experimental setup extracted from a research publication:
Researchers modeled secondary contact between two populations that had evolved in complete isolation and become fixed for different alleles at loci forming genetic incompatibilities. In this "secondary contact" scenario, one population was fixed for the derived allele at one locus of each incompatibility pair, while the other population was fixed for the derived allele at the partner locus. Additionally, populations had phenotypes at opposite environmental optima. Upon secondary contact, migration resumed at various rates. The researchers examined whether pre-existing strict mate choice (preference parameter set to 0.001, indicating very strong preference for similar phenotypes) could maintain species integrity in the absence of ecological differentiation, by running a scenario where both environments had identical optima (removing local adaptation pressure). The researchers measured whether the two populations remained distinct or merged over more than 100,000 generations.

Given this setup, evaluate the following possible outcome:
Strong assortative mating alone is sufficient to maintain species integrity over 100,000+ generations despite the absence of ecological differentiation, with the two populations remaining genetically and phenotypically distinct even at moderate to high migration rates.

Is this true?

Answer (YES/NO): NO